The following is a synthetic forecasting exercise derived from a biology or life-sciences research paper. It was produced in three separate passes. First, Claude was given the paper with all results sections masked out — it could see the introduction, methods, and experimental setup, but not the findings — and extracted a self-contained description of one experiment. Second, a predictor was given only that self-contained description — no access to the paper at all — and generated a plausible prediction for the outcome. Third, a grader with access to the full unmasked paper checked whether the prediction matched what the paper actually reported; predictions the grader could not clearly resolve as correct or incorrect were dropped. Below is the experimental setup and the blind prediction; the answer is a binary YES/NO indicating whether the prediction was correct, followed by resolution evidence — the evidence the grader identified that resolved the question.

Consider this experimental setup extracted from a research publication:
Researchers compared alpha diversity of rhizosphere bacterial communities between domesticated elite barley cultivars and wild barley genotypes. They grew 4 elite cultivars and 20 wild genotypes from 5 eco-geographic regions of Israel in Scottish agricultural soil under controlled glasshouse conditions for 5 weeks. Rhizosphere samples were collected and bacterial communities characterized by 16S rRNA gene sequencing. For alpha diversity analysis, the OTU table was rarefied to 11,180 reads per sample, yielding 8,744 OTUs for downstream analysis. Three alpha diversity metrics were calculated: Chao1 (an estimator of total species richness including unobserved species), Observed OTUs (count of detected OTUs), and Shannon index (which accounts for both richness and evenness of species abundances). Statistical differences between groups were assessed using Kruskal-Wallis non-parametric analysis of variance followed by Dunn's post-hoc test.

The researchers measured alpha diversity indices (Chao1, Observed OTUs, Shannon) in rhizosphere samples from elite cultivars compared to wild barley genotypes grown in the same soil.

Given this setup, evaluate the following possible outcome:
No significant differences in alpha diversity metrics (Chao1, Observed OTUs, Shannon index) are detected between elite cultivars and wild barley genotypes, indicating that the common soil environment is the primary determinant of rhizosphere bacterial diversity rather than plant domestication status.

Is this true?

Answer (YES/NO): NO